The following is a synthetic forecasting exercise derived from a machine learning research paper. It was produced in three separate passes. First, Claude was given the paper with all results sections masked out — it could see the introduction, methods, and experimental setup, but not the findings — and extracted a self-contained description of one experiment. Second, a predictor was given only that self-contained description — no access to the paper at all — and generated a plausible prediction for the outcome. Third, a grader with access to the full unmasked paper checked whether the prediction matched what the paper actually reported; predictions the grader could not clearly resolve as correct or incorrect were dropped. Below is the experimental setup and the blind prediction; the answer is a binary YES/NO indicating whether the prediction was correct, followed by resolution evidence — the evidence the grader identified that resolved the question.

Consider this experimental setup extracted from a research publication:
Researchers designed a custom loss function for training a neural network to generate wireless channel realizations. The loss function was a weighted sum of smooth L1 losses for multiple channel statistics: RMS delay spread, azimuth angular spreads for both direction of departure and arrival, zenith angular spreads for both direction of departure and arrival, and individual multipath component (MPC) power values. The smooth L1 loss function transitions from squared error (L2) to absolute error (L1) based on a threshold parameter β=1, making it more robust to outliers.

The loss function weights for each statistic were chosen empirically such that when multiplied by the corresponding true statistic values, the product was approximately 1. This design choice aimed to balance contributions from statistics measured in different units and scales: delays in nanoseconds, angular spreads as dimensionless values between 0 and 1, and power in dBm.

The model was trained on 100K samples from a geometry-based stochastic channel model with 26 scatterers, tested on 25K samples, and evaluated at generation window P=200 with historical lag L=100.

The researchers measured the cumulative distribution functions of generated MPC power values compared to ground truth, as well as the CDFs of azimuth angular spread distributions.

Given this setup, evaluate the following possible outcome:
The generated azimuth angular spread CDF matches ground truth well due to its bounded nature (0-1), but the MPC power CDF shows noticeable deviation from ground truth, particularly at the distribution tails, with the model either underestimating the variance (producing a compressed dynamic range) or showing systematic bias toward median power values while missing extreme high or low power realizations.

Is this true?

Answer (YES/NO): NO